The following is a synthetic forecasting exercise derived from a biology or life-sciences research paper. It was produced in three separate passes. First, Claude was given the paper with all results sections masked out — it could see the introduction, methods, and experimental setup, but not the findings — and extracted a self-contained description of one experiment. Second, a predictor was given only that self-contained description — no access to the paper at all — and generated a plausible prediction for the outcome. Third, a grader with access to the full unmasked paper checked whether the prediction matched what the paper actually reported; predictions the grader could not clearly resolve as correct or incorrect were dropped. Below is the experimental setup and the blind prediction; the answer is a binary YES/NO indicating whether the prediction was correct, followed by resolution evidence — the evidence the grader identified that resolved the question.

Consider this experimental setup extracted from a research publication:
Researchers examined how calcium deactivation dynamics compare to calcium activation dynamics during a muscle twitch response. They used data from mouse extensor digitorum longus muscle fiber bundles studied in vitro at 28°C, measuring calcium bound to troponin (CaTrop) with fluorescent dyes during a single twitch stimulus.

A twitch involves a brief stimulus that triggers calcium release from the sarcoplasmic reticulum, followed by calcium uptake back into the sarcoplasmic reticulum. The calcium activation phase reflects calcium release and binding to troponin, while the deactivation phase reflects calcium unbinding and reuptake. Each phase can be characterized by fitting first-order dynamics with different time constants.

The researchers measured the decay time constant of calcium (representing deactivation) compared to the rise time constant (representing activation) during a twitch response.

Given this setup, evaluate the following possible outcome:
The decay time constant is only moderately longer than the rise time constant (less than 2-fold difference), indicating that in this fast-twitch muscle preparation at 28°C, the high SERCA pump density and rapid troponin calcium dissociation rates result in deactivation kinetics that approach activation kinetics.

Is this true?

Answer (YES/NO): NO